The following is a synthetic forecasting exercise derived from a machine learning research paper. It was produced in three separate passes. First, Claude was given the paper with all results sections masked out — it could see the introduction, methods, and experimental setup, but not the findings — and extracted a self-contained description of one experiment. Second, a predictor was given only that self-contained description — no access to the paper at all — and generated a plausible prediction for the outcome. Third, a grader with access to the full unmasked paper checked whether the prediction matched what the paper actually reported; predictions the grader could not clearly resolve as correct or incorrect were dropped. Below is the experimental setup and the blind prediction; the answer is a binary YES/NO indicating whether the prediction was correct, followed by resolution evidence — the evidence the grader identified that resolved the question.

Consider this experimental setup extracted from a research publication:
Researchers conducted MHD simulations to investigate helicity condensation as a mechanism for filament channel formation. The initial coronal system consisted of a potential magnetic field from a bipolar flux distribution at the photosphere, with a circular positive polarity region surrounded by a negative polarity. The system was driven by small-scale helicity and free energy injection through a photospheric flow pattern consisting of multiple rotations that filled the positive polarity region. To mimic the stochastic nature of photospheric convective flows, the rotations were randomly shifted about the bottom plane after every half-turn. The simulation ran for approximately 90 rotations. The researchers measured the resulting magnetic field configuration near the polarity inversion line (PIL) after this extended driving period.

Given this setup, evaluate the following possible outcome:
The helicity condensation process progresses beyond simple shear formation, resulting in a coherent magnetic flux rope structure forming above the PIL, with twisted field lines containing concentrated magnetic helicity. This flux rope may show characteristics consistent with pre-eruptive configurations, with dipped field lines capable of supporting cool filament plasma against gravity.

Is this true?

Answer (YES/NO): NO